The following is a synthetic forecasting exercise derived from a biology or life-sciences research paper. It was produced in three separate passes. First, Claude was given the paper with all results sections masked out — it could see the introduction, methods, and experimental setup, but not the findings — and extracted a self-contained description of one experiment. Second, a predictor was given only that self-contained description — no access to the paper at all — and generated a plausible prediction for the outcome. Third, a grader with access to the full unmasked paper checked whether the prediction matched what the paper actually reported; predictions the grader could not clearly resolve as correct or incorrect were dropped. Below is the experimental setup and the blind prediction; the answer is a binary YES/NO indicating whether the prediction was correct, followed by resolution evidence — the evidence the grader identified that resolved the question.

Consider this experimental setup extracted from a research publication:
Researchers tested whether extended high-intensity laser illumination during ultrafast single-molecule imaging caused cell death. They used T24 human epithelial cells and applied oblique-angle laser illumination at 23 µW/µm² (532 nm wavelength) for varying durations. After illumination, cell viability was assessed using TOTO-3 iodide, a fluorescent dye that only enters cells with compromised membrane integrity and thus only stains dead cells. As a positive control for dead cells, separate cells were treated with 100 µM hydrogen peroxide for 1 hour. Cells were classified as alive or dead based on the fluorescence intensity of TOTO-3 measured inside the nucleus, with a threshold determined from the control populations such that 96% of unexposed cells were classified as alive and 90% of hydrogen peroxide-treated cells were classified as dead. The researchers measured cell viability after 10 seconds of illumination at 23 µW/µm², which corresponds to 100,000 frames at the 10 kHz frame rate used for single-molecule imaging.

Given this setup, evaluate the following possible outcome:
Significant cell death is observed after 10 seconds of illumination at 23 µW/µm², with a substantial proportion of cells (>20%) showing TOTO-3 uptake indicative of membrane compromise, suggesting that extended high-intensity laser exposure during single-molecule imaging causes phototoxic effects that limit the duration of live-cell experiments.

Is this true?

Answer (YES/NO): NO